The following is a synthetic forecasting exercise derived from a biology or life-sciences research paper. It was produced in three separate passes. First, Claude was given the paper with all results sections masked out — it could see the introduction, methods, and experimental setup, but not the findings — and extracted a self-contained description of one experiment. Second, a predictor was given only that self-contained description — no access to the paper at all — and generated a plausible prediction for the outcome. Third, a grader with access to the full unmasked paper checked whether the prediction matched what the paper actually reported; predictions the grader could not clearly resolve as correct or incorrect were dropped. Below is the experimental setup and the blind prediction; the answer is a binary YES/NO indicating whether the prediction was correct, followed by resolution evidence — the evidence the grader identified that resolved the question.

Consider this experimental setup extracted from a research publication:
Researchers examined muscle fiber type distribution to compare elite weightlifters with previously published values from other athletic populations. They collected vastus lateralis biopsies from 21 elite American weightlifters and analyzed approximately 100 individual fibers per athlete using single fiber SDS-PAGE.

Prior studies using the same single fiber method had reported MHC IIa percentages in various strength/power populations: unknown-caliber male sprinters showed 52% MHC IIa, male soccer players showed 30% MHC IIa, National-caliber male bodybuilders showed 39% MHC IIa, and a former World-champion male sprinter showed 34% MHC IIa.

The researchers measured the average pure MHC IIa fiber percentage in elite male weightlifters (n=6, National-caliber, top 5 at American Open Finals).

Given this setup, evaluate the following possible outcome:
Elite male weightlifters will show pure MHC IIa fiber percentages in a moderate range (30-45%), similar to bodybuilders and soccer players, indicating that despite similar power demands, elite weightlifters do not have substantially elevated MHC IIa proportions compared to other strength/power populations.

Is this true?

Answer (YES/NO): NO